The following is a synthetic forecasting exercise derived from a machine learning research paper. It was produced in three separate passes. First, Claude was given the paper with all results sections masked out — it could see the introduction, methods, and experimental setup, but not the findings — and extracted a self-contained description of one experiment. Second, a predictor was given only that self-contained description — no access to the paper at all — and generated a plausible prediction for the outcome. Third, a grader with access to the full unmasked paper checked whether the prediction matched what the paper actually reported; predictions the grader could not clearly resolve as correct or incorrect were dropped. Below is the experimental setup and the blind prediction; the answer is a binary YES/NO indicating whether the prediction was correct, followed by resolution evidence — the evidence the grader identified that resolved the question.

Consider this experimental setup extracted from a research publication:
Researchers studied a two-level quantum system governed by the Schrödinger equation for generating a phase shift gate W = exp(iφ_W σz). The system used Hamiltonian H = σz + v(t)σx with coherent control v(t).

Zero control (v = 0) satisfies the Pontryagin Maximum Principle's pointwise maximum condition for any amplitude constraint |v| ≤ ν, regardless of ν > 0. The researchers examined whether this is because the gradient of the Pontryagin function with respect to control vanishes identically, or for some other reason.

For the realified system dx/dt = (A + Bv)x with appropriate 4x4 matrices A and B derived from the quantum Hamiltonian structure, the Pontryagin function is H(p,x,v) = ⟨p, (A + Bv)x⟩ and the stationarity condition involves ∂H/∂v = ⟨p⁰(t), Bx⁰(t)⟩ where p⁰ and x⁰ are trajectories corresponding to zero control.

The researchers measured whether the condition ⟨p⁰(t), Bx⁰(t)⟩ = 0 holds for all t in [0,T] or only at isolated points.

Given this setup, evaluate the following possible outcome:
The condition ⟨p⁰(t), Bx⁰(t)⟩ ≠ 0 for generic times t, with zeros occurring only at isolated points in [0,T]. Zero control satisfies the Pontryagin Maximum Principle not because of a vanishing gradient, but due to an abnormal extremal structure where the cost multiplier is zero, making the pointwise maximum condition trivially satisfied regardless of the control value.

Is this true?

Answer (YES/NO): NO